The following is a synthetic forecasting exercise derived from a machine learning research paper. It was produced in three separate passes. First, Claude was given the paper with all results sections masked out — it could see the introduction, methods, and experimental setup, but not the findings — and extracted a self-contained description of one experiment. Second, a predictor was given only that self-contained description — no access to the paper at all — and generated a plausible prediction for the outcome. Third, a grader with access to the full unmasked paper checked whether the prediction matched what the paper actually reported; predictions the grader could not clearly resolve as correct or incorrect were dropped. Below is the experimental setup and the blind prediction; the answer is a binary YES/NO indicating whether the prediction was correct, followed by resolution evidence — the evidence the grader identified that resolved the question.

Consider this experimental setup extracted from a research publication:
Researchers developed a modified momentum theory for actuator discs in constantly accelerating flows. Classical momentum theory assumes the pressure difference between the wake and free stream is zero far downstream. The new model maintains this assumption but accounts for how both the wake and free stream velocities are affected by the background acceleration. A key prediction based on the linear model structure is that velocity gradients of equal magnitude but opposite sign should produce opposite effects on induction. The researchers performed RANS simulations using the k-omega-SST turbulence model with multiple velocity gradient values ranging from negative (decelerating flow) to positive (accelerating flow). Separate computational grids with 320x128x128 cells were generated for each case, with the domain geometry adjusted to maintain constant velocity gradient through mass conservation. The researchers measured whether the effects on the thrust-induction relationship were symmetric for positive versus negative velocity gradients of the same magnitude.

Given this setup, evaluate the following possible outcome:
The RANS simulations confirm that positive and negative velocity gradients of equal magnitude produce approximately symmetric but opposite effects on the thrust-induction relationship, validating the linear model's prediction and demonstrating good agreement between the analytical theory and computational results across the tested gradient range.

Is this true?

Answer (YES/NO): NO